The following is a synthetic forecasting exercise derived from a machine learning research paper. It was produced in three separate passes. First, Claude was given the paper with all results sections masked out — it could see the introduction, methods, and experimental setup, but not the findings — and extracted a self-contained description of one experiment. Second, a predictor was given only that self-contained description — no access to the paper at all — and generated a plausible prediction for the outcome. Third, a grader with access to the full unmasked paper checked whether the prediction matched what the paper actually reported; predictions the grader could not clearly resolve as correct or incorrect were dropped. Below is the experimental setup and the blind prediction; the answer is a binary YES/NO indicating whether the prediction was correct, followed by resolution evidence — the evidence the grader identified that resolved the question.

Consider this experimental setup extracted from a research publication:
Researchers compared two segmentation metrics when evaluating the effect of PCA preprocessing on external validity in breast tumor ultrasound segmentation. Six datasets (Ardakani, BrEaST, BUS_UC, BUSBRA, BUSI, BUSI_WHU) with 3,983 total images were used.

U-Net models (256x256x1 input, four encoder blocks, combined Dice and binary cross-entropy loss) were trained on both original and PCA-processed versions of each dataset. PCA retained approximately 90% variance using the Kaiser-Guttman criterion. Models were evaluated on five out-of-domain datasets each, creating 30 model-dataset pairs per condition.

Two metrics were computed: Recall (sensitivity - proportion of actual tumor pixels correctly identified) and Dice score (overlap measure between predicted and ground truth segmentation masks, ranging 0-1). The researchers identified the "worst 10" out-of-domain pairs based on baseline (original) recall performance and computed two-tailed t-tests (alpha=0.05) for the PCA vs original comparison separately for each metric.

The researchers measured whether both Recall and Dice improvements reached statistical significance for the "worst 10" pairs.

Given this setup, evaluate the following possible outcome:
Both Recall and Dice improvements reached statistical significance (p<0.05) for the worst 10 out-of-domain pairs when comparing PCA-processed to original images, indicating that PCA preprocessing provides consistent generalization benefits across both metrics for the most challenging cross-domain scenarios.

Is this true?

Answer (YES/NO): YES